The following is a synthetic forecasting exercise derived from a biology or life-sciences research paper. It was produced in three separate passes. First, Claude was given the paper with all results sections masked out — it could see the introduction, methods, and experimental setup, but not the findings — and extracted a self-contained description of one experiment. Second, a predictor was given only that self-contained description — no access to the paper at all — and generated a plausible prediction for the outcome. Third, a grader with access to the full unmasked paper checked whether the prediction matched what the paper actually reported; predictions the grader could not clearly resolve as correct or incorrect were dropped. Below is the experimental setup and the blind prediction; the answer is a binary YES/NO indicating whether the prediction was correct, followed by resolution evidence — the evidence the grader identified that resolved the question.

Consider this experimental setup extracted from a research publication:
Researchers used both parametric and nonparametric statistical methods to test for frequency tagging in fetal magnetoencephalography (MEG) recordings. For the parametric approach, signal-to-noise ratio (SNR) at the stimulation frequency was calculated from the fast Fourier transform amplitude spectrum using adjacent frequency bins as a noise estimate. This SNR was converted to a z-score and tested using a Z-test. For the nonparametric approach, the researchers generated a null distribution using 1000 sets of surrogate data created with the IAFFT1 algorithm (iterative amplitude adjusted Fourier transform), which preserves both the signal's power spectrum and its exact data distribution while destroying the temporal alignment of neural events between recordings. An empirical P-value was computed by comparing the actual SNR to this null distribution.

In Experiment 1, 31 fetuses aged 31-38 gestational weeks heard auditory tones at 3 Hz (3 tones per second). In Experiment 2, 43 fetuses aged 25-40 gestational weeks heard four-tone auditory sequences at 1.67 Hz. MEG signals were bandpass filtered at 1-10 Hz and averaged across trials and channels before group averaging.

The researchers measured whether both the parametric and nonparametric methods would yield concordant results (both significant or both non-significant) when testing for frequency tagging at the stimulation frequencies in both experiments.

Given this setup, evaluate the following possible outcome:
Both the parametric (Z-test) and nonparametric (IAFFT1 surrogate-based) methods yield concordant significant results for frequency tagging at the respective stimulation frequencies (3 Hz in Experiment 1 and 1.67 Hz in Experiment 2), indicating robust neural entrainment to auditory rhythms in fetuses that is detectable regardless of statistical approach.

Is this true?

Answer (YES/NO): NO